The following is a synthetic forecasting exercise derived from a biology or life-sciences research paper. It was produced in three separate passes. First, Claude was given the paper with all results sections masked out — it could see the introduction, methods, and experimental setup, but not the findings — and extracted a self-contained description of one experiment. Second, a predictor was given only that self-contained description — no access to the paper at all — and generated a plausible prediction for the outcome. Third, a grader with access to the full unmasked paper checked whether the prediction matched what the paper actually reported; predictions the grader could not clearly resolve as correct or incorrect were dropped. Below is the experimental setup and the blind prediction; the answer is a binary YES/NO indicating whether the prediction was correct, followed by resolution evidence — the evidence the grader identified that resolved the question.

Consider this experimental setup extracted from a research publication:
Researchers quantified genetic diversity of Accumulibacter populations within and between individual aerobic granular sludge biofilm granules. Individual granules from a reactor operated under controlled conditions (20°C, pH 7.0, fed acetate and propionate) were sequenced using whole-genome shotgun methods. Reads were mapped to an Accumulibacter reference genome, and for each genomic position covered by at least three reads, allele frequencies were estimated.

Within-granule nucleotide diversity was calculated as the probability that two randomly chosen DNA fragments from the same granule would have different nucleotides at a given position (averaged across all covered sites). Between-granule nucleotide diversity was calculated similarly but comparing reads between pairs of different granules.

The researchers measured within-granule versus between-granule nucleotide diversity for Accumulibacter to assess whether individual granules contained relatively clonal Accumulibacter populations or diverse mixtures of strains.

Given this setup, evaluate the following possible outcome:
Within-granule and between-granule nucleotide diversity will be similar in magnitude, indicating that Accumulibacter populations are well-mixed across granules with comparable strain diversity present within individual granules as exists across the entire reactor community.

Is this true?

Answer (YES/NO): NO